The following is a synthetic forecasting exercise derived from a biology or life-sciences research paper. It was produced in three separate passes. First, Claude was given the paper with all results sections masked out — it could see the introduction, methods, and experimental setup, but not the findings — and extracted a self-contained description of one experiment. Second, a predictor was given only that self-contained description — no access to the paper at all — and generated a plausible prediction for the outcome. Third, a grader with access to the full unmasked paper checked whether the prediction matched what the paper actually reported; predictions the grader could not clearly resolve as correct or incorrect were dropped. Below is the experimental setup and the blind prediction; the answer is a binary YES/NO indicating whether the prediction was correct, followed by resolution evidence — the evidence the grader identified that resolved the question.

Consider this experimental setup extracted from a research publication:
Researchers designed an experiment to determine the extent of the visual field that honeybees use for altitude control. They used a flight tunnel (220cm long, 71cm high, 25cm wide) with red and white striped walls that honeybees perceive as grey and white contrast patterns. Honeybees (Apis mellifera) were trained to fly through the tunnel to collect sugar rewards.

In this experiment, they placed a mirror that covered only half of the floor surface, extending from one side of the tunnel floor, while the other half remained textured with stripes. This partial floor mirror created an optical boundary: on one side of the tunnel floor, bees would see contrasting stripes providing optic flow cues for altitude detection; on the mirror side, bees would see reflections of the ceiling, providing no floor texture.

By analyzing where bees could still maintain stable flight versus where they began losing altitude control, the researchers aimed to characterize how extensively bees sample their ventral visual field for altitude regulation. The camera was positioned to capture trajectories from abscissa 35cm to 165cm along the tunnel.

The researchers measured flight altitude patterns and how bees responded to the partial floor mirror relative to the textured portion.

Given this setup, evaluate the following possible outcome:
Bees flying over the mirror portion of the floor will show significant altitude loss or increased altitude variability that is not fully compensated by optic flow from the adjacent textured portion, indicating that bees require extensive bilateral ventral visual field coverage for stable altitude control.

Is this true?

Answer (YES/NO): NO